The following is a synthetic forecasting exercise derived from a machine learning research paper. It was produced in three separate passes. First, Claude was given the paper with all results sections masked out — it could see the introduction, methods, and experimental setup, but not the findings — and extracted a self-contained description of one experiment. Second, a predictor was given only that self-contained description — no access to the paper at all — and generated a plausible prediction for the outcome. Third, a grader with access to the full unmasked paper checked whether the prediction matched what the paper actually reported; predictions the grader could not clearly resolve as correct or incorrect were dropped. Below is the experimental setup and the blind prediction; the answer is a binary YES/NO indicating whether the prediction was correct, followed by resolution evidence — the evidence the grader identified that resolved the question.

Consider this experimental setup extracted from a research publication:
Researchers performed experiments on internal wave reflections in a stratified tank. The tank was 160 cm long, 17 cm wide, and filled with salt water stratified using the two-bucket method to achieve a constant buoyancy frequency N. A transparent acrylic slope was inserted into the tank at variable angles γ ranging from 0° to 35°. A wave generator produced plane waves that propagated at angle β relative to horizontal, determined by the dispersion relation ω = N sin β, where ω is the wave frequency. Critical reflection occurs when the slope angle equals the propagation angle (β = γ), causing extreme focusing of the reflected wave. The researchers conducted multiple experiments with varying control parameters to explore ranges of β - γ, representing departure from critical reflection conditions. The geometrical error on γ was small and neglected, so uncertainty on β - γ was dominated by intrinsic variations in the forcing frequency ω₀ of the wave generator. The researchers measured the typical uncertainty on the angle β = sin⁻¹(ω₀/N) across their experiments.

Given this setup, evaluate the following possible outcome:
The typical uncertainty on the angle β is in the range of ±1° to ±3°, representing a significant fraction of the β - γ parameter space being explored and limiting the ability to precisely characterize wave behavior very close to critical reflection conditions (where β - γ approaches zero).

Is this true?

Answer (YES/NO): NO